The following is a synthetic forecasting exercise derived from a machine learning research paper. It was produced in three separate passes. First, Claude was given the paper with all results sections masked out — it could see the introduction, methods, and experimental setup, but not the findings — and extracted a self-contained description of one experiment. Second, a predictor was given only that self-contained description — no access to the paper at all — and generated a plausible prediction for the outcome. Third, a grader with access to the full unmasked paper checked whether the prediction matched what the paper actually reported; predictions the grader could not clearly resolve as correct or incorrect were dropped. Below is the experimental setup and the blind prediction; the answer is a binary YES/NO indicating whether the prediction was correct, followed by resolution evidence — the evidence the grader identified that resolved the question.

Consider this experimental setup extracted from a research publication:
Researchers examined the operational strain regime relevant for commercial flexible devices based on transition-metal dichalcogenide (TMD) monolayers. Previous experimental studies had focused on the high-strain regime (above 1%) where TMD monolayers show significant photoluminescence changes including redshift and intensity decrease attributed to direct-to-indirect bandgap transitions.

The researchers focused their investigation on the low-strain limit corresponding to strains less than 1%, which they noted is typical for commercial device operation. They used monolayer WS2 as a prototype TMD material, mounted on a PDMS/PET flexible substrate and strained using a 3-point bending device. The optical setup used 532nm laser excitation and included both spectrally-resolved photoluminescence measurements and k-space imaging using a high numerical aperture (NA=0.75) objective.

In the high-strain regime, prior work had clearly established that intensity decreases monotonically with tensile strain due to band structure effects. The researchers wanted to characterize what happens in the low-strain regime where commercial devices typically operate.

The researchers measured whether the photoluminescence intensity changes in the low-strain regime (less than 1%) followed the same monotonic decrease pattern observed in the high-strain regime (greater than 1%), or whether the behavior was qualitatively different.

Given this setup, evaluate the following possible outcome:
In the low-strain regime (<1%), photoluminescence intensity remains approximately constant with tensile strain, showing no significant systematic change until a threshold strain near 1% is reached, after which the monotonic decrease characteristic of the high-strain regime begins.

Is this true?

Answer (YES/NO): NO